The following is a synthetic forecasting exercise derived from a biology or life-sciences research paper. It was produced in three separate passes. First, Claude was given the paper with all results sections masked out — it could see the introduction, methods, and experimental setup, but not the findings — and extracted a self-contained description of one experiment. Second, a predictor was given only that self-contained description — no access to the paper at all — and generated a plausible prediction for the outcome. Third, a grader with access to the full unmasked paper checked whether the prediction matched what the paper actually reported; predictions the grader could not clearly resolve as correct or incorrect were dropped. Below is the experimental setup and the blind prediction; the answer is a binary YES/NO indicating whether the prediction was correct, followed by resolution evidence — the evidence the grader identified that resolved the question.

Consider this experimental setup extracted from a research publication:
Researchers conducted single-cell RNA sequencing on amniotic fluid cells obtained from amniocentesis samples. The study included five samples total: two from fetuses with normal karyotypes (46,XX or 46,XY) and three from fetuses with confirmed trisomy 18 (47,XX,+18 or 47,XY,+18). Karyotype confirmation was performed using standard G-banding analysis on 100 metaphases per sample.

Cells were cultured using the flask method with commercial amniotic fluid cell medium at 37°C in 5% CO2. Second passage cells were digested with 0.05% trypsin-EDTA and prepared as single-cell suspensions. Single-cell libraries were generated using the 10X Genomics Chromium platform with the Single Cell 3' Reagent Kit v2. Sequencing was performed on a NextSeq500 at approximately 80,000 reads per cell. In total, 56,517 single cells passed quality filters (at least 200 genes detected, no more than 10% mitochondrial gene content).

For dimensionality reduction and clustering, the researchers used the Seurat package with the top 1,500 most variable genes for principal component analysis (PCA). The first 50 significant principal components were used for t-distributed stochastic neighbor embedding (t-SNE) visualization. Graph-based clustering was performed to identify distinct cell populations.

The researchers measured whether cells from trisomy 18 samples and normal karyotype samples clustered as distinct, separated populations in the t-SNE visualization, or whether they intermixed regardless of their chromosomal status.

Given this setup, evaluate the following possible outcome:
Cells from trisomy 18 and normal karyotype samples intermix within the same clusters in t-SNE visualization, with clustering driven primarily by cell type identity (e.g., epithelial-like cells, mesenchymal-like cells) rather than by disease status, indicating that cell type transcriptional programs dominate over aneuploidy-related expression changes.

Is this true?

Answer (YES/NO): YES